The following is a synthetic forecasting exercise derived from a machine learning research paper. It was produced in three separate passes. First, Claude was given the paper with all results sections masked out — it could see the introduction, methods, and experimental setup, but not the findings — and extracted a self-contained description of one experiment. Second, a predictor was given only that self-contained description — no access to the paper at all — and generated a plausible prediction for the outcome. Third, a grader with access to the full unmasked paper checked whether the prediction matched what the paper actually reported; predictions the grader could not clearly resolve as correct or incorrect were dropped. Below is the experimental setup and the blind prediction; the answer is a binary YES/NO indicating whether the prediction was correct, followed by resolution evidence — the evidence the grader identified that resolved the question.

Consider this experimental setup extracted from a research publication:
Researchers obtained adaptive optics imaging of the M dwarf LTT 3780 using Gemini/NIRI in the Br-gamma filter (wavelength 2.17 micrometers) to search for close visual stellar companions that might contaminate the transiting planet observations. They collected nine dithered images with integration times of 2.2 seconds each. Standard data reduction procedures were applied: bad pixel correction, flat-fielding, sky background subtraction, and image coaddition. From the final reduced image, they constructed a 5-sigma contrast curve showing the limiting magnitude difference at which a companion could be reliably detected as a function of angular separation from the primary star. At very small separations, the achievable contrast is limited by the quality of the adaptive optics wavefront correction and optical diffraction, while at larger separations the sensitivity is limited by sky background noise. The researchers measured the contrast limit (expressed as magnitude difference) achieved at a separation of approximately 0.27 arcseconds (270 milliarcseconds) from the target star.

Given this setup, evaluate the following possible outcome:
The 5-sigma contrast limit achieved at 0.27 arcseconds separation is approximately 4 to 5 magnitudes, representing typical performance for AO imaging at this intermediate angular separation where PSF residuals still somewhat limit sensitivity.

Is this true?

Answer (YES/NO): YES